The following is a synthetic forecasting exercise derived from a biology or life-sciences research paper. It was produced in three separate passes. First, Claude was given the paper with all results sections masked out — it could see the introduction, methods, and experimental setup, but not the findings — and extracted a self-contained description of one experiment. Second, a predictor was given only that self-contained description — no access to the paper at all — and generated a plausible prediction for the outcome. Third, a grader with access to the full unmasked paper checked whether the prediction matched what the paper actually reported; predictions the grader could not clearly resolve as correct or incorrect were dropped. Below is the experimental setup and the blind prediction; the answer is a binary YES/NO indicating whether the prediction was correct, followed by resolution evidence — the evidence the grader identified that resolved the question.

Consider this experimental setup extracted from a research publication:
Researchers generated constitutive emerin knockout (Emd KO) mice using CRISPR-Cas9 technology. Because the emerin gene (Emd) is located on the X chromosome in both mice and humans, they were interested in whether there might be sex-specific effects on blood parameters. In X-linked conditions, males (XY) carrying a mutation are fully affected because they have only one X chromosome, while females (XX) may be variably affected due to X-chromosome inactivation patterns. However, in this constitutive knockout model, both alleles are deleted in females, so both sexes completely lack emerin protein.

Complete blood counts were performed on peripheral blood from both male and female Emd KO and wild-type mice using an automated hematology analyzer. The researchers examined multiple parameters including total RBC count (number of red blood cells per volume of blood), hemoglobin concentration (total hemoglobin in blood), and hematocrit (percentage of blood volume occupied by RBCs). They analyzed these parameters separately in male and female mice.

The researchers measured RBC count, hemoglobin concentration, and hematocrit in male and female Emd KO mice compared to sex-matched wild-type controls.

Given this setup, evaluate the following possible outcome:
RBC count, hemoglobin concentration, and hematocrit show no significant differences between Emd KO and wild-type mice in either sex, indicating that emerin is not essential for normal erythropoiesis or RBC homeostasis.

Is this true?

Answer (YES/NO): NO